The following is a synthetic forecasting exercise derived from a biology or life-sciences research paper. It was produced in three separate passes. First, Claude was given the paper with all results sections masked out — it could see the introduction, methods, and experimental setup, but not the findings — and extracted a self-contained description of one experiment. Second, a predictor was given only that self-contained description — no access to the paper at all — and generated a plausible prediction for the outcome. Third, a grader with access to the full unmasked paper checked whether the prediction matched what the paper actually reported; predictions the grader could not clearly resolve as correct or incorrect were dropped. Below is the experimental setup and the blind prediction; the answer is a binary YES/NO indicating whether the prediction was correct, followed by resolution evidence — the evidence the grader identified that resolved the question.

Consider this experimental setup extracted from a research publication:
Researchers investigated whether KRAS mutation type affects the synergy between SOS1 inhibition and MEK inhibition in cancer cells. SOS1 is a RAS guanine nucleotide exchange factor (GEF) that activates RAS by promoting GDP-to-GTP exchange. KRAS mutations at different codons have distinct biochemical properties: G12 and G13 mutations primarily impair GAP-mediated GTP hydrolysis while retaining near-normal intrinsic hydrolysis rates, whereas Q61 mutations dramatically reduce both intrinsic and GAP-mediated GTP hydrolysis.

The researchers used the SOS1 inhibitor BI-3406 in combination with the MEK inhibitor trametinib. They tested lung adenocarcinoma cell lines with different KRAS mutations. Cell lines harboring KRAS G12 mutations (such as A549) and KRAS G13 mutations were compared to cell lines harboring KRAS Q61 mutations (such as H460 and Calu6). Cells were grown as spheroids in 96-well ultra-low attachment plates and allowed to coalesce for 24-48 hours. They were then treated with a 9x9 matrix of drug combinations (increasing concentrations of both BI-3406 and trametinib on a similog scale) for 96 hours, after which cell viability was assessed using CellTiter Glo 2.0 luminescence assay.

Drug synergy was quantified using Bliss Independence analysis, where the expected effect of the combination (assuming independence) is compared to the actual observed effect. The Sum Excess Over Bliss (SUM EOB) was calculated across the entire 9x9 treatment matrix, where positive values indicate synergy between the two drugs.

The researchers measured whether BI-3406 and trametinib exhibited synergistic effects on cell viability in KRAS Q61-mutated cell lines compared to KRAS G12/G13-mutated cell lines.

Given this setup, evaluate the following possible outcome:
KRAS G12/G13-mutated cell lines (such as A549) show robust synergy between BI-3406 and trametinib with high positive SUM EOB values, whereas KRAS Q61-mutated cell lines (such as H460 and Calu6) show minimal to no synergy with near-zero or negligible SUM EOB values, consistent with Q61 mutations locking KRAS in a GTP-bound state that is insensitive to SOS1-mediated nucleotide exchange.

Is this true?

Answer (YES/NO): YES